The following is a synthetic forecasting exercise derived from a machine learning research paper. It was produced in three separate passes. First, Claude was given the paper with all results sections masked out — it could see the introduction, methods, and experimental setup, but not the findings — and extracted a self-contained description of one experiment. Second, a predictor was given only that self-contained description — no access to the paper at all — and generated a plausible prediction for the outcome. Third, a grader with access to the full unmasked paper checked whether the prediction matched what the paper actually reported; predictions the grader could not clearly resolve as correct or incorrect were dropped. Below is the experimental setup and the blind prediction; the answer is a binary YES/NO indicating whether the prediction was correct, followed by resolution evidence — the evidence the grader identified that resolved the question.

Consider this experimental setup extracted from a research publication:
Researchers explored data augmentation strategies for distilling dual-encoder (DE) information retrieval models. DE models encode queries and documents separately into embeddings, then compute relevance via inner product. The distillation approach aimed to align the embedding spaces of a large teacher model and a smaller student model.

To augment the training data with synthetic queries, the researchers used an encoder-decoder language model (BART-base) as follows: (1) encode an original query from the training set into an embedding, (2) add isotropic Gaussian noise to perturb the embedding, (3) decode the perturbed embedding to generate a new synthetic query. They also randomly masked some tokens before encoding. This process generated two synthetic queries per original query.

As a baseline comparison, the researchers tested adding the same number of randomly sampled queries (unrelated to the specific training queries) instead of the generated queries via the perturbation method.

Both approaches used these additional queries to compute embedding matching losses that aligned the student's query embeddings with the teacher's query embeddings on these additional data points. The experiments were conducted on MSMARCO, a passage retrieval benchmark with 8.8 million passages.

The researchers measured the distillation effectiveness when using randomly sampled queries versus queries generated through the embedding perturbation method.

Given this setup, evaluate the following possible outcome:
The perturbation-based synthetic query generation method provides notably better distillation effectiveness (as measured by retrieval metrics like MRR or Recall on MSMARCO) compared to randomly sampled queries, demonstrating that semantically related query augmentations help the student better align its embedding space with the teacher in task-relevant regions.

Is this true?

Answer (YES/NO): YES